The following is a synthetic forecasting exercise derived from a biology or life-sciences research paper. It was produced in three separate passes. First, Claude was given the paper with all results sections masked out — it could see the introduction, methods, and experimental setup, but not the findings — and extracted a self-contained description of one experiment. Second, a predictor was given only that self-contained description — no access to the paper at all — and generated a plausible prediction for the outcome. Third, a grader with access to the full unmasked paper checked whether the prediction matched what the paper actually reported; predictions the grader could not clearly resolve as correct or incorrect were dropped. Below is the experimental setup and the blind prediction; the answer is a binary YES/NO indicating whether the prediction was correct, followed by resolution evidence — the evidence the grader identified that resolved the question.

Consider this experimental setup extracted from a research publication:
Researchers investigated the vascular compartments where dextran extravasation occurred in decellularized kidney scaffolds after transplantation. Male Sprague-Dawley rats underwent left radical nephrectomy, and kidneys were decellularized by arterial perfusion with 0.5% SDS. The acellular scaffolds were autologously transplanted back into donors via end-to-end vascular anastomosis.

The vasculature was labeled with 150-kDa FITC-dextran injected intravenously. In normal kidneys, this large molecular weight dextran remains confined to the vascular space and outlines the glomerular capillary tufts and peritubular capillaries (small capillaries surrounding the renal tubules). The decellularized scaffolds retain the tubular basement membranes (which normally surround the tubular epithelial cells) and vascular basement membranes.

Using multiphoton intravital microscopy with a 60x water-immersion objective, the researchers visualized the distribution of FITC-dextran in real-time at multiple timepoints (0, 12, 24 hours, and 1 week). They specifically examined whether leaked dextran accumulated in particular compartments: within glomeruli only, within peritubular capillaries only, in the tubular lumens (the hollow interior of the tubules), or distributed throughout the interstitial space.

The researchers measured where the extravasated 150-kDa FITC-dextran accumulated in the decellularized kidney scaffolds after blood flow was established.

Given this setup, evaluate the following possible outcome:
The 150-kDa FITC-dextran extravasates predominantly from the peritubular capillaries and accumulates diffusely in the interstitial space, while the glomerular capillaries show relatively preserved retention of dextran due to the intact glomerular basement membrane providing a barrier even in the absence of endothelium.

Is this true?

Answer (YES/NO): NO